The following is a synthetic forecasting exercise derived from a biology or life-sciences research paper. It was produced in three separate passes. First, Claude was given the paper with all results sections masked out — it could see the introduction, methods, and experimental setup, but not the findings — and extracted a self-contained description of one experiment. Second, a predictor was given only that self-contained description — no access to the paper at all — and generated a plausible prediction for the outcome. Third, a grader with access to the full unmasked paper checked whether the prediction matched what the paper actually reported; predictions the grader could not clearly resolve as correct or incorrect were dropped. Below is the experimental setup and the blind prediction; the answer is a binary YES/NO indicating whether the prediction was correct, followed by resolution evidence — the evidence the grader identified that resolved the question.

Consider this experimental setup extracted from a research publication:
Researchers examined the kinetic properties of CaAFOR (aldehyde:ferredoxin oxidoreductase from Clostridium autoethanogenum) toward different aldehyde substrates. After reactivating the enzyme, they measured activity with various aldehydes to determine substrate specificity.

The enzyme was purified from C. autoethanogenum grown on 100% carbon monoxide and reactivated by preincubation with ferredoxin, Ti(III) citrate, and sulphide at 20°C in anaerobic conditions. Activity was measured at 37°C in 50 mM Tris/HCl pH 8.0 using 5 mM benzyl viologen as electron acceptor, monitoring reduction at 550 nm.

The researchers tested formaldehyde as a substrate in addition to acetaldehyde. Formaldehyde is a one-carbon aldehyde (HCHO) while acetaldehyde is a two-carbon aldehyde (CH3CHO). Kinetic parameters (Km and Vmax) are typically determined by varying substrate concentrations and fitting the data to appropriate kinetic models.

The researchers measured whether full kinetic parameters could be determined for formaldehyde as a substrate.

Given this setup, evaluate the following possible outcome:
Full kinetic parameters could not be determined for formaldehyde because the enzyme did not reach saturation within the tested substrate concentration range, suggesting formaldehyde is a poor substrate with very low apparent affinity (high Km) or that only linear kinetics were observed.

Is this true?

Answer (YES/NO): NO